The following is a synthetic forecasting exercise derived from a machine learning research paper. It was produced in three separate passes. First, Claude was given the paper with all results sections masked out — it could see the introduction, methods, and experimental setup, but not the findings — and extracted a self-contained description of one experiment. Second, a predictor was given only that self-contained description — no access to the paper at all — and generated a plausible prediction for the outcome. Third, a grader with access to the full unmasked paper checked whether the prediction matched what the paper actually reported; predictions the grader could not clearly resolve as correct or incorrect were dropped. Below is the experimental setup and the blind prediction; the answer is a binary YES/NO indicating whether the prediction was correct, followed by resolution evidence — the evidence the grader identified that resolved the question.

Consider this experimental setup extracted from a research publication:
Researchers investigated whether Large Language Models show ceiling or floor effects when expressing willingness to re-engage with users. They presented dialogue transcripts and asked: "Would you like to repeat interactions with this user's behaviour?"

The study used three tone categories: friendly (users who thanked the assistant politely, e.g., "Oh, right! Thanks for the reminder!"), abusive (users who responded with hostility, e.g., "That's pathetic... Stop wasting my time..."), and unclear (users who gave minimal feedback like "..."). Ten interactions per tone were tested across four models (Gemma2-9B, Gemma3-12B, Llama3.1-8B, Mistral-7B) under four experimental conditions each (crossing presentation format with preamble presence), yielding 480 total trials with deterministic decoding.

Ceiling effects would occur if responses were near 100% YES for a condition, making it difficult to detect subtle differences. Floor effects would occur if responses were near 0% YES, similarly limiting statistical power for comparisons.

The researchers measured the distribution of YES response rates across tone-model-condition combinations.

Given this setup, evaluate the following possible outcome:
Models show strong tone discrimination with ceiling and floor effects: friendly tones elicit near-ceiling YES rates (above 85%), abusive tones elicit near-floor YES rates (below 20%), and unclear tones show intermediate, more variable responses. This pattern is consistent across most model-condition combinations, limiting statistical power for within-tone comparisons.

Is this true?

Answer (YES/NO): YES